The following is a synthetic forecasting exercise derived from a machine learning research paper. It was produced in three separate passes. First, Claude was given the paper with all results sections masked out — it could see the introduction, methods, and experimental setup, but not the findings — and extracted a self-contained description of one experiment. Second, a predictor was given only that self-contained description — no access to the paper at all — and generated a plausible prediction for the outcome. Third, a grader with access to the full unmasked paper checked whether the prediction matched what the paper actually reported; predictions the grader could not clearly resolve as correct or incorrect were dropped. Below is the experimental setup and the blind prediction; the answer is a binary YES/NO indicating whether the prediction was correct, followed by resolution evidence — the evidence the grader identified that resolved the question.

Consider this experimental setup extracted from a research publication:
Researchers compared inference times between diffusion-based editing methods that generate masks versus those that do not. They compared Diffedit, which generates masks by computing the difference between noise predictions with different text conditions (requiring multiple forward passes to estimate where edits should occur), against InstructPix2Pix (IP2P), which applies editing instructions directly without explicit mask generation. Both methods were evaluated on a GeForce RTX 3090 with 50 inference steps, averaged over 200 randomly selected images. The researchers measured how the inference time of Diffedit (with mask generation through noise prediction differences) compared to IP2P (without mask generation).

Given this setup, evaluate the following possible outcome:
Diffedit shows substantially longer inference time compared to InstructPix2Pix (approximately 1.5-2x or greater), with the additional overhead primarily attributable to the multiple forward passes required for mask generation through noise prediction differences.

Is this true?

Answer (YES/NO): YES